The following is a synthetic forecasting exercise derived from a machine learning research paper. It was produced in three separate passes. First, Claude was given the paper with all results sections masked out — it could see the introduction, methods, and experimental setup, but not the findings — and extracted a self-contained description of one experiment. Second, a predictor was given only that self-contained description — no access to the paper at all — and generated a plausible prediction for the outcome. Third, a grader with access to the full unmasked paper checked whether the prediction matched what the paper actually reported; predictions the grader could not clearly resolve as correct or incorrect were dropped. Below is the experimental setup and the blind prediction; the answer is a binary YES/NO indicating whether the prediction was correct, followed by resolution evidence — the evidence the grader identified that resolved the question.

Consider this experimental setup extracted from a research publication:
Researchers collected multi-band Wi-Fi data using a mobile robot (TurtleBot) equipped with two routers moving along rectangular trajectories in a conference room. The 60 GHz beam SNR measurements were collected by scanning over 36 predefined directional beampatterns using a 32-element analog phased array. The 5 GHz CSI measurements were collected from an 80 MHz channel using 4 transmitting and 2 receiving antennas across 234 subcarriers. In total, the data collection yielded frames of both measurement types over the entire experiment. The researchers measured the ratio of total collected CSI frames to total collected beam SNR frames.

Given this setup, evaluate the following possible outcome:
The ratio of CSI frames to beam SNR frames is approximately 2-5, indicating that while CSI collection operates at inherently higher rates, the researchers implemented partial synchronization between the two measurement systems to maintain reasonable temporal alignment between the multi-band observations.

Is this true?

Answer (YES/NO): YES